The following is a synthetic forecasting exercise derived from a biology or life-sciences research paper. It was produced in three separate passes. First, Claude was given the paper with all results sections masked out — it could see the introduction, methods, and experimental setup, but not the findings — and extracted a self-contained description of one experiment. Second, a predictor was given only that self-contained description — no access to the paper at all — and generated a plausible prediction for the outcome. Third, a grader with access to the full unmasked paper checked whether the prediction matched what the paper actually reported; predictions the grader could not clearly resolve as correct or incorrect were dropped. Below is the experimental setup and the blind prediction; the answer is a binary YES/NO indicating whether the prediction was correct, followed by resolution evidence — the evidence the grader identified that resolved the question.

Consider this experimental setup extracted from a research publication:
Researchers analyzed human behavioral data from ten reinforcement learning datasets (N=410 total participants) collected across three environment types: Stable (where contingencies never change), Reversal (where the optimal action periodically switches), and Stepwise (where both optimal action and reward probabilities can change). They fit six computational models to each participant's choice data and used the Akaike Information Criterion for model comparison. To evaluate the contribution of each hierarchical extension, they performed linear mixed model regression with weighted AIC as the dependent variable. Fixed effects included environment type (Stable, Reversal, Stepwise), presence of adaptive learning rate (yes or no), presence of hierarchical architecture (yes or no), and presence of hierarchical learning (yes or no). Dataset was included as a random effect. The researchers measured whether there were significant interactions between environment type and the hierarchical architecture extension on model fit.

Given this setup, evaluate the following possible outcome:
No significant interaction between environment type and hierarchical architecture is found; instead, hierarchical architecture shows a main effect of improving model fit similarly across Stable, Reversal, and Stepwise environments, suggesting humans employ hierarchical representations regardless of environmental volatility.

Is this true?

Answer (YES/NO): NO